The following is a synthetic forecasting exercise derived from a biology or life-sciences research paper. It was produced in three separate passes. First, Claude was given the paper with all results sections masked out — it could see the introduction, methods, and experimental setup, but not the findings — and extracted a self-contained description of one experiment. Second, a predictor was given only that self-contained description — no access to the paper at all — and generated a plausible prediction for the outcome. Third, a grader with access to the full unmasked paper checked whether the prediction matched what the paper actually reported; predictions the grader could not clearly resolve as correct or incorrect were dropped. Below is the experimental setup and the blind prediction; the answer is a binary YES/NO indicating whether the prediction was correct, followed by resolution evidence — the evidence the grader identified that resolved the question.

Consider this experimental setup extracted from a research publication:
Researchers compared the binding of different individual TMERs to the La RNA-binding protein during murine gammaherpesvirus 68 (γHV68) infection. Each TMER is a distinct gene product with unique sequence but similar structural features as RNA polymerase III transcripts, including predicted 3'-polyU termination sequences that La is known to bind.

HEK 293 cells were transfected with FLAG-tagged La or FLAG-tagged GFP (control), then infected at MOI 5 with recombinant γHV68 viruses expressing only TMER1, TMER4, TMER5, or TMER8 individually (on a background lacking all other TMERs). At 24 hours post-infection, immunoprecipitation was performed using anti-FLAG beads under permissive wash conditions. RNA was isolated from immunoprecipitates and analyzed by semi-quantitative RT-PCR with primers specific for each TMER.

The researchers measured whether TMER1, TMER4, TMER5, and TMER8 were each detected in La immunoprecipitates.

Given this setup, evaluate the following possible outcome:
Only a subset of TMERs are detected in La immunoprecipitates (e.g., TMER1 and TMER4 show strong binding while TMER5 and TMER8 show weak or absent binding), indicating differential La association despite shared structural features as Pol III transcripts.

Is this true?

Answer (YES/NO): NO